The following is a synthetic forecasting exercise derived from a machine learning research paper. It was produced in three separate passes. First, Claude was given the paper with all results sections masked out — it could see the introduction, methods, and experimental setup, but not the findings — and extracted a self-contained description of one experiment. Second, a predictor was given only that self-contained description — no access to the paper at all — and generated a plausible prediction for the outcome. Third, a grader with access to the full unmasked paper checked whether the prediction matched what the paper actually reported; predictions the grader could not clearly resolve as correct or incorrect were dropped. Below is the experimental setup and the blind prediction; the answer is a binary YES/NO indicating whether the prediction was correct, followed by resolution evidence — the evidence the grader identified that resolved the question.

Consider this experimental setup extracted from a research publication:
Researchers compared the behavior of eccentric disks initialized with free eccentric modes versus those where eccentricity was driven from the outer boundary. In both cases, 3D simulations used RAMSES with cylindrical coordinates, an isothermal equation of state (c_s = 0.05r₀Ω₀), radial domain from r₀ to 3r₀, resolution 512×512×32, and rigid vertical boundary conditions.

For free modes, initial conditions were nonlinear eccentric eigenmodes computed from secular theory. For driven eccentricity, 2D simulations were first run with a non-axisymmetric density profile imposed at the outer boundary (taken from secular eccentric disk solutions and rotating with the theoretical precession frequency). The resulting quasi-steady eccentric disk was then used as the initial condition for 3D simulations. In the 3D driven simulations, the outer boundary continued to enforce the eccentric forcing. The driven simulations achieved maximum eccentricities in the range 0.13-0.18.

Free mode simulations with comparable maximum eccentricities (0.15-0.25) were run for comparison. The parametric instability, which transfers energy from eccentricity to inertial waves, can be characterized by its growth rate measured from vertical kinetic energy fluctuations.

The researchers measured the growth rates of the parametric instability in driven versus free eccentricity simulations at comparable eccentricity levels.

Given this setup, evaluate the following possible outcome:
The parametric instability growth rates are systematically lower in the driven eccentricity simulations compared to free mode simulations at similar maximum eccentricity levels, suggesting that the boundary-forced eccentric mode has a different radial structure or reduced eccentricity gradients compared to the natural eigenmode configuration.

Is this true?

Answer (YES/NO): YES